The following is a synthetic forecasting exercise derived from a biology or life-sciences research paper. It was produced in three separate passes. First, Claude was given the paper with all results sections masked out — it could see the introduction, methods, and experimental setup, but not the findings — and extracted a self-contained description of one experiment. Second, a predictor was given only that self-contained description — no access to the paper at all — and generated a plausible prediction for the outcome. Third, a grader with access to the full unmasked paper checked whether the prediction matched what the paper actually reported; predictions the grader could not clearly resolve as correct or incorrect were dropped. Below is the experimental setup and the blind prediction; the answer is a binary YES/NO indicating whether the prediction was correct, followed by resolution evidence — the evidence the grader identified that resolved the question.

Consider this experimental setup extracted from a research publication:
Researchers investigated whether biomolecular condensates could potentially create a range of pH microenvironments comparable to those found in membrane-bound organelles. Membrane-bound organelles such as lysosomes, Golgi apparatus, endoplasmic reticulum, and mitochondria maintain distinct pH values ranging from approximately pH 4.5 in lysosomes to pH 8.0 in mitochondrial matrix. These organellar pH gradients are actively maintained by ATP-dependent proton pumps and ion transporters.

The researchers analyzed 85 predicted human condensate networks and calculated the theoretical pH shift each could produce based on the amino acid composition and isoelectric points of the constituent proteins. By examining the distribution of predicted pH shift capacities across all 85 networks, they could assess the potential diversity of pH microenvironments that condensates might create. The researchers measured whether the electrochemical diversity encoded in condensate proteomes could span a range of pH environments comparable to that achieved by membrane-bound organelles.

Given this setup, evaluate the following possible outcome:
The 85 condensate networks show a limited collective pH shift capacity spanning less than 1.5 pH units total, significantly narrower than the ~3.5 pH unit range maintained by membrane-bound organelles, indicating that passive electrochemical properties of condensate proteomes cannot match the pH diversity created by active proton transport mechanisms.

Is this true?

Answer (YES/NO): NO